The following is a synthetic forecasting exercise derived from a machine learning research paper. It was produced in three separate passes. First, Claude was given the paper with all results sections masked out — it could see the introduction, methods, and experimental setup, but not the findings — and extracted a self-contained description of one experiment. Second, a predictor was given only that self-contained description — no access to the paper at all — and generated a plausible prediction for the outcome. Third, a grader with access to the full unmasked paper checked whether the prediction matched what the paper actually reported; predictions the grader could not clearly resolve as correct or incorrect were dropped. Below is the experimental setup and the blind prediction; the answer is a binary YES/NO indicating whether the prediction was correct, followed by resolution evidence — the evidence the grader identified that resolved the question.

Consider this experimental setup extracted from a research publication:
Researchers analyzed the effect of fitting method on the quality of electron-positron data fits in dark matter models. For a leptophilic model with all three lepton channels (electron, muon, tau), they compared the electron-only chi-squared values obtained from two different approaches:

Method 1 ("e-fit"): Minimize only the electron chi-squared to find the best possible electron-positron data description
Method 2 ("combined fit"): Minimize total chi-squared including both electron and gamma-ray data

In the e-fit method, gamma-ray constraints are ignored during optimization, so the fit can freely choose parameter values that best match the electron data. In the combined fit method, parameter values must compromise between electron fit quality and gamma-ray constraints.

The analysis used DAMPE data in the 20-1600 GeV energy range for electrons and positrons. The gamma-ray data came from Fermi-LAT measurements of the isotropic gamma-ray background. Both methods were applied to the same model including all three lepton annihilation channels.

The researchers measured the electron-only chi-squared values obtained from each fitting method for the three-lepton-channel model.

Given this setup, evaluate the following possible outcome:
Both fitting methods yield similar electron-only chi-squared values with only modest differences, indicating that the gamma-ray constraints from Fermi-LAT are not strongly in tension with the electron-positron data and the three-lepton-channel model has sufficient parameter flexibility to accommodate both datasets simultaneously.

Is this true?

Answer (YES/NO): NO